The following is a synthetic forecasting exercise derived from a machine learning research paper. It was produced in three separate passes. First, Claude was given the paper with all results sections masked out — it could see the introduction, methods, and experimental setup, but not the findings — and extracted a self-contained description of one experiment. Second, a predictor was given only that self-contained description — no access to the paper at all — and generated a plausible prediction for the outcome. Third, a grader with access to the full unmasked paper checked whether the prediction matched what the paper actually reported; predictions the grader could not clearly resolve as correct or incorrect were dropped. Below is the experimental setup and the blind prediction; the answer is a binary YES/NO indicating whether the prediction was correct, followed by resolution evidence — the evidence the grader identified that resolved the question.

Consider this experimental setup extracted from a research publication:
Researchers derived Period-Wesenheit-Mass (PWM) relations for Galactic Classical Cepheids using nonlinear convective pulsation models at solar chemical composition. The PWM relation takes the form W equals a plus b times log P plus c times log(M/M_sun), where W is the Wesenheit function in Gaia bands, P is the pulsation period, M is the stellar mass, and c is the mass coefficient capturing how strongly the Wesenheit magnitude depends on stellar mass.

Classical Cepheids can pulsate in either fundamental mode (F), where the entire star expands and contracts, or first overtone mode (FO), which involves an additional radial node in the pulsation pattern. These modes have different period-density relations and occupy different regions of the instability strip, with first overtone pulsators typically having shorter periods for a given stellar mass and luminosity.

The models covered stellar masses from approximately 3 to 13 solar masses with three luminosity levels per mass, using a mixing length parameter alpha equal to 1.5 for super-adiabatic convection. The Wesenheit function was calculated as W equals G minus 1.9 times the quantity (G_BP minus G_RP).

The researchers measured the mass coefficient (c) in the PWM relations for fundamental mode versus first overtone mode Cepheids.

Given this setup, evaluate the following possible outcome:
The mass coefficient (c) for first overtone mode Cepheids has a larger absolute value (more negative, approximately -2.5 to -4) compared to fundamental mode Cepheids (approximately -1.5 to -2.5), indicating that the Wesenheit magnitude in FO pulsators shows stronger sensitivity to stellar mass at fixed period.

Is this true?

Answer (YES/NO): NO